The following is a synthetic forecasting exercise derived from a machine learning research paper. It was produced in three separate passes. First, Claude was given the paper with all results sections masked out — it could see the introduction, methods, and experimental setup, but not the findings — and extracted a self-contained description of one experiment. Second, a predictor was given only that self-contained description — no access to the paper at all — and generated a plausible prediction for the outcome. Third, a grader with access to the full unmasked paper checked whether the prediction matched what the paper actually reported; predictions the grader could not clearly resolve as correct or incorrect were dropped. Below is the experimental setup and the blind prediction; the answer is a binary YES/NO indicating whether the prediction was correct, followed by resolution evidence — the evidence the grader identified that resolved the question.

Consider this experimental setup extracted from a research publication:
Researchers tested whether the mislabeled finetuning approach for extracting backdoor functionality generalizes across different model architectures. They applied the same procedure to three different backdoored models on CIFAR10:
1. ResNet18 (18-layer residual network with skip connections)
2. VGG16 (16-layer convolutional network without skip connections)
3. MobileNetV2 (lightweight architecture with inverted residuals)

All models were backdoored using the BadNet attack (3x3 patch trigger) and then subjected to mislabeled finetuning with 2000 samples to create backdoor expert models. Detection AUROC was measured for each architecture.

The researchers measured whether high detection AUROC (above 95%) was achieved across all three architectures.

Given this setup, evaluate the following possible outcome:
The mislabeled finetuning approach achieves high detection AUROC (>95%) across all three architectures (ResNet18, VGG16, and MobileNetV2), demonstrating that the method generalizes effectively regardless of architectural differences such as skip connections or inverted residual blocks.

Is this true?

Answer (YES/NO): YES